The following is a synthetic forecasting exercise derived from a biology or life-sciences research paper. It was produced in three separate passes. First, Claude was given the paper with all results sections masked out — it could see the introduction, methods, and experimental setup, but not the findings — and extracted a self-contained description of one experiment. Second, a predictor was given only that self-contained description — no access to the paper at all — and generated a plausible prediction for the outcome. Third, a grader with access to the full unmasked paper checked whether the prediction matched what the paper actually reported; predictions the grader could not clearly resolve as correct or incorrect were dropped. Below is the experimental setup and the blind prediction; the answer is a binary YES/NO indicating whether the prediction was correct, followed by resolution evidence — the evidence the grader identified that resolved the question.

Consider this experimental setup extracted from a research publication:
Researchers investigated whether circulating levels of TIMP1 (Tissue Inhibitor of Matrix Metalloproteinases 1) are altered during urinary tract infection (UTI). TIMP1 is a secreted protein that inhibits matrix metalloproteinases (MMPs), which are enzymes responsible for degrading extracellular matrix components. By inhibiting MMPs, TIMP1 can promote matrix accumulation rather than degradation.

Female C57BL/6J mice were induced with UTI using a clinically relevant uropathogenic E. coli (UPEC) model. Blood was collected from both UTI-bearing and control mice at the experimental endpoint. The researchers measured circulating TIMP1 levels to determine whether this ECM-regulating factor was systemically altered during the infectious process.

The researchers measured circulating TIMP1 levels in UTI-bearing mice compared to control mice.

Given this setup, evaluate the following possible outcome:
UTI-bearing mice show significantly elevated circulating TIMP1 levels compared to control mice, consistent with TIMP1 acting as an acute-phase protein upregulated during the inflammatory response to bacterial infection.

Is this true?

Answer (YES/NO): YES